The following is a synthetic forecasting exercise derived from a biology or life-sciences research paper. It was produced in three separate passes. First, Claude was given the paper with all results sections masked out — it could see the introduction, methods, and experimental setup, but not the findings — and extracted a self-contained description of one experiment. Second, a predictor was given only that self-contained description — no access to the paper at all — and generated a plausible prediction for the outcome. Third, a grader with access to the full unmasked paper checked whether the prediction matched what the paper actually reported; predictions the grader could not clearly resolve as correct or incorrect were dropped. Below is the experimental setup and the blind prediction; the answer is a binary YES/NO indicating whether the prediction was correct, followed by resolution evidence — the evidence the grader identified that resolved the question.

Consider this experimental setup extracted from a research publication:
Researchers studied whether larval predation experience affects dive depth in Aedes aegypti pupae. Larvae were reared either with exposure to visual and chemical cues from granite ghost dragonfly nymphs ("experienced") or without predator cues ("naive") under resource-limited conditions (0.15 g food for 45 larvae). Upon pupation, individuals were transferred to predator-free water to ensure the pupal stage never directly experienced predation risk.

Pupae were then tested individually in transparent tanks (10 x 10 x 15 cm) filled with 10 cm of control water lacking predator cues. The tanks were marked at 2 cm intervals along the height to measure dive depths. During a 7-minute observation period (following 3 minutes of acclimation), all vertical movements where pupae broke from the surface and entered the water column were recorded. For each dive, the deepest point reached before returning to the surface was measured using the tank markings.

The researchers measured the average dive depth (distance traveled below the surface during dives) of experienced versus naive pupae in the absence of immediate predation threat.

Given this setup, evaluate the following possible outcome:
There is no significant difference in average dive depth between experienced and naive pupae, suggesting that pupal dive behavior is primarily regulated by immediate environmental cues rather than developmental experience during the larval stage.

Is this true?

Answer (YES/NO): NO